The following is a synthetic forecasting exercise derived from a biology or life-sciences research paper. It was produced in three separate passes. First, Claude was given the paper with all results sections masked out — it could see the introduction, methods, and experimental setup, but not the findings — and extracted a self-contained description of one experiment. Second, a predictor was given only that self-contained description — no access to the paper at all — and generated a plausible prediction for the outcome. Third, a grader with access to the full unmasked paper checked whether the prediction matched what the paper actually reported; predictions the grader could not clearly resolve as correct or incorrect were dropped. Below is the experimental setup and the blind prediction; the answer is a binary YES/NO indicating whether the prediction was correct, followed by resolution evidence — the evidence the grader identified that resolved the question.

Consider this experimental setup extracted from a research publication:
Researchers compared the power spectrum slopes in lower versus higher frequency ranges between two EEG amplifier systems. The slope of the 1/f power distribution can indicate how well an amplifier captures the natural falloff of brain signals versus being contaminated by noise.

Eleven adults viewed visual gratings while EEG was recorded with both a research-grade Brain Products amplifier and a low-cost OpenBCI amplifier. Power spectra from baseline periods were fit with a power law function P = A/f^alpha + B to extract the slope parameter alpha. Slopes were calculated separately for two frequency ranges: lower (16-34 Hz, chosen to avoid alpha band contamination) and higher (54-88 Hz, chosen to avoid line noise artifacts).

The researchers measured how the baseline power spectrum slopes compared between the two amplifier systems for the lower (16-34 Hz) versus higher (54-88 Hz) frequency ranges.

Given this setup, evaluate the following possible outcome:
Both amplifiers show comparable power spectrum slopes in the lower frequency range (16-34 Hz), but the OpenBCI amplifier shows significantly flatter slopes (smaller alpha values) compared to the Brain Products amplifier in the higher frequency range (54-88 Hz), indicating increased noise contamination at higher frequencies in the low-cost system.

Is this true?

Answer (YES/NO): NO